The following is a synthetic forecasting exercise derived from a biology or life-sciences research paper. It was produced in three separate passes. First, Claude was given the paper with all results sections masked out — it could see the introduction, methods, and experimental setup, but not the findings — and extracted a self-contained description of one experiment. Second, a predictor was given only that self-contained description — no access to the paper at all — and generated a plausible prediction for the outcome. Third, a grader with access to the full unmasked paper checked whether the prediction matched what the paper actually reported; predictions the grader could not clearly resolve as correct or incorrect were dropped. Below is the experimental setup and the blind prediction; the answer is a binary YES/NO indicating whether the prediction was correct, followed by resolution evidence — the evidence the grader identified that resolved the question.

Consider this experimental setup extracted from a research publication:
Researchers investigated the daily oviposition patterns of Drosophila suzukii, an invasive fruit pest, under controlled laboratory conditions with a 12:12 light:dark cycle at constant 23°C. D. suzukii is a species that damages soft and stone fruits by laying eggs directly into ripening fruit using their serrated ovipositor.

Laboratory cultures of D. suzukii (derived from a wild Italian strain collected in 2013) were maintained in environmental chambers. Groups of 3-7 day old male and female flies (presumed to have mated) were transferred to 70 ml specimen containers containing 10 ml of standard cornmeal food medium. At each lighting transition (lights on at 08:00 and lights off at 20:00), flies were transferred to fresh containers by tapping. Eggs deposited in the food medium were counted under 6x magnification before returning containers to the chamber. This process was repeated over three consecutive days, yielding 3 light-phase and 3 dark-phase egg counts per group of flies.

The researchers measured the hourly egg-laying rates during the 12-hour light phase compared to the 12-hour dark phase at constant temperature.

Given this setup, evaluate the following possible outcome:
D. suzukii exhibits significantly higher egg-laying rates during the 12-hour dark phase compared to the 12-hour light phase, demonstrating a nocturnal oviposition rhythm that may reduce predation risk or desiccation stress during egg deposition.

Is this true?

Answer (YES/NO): NO